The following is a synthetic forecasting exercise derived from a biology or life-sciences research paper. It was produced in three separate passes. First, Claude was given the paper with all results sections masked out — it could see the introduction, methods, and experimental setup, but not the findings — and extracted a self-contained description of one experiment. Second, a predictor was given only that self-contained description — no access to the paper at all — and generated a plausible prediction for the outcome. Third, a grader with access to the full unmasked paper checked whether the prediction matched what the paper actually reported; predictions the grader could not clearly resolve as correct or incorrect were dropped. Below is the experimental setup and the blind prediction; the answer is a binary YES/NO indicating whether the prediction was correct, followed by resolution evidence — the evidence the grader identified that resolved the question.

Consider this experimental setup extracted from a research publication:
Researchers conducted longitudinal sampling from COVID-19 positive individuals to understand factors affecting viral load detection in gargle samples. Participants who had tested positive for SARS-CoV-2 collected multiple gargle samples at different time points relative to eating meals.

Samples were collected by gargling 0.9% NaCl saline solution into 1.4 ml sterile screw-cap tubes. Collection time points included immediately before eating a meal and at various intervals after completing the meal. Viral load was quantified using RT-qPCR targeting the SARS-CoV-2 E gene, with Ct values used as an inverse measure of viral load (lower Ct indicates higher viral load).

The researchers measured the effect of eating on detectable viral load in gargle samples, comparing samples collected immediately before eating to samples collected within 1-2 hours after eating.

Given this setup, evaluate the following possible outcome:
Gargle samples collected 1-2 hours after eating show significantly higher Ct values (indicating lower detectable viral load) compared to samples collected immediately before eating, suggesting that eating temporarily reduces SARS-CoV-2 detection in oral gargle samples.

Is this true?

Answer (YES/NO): YES